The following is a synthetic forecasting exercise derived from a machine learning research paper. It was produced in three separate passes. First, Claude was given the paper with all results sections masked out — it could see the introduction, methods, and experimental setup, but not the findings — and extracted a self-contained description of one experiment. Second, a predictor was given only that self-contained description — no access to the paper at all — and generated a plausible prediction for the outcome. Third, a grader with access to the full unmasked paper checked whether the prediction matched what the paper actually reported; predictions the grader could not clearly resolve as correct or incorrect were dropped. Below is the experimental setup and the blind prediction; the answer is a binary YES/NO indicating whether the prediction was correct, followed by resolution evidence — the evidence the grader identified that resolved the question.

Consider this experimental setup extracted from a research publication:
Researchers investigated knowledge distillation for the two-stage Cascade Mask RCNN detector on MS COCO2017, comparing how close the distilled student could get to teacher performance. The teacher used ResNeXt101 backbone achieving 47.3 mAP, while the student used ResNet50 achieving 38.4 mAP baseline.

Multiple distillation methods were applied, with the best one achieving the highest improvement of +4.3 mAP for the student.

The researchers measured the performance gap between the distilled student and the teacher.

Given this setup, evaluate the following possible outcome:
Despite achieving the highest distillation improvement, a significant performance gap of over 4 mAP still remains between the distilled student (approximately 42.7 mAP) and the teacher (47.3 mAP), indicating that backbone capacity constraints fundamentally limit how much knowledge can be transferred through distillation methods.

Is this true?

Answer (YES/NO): YES